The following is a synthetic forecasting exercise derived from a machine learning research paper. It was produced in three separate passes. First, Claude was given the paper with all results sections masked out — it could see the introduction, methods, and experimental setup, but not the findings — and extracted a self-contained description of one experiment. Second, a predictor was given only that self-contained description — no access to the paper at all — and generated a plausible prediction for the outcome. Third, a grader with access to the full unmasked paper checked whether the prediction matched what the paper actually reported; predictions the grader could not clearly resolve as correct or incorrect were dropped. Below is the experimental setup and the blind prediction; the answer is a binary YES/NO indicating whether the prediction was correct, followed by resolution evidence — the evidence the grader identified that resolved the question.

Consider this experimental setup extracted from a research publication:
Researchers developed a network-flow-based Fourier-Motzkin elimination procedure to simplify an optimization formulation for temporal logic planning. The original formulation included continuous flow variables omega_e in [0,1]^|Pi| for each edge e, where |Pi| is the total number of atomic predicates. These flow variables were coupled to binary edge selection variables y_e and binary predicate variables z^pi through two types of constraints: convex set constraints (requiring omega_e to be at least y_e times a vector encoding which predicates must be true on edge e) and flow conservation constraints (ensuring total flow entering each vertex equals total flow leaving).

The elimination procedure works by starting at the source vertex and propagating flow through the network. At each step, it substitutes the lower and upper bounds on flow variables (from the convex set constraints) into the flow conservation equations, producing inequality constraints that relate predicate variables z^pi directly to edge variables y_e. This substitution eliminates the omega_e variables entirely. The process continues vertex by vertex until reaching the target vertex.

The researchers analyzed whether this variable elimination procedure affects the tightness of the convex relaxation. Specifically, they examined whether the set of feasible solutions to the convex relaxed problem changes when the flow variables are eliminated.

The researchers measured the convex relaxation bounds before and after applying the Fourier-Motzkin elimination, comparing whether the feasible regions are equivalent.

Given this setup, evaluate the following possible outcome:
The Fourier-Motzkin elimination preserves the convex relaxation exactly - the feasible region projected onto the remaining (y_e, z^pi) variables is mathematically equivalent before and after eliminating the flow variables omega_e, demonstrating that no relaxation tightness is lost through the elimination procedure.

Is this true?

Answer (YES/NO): YES